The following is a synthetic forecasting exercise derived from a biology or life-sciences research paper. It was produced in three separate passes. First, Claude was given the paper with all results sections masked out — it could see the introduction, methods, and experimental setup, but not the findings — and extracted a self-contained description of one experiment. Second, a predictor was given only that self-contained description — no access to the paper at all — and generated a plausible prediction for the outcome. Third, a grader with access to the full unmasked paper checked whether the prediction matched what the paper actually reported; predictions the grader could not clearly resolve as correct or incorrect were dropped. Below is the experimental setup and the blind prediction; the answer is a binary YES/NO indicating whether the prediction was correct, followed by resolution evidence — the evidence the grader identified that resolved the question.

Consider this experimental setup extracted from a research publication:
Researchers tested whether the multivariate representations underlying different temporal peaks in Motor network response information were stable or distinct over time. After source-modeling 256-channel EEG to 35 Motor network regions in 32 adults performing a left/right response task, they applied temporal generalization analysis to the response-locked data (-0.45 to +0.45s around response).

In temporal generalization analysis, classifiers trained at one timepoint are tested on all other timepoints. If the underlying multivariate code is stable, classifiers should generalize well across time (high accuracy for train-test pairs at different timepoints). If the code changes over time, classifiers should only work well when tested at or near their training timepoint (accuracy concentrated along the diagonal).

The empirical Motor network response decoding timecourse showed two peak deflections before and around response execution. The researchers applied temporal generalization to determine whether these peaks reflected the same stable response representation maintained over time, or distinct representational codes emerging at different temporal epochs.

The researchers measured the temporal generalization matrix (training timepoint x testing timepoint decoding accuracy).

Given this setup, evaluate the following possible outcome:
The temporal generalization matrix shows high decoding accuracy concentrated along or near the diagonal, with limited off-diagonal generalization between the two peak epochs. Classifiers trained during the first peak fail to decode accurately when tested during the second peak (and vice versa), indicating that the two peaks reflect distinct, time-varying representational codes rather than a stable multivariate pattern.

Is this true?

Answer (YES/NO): YES